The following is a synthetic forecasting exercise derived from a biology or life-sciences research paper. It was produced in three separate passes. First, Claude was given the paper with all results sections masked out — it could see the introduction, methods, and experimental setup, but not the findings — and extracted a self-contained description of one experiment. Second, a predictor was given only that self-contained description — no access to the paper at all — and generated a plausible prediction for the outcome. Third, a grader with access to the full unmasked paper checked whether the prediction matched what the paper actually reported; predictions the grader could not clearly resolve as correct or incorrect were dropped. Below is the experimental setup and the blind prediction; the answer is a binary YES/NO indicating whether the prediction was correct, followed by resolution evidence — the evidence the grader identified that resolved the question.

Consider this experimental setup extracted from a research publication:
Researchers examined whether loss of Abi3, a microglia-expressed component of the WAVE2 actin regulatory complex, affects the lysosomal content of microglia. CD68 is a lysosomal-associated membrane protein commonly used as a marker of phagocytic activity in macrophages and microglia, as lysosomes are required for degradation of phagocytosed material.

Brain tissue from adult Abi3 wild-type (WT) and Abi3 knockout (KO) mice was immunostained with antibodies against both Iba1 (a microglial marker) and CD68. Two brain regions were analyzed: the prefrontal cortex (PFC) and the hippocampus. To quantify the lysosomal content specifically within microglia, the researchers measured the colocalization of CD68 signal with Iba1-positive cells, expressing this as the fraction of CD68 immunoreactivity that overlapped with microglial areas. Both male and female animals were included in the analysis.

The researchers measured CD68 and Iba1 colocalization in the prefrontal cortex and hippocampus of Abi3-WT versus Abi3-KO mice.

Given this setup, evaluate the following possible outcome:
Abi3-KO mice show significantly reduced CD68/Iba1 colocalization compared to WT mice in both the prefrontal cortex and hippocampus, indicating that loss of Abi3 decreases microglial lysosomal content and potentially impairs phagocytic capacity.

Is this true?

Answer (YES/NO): NO